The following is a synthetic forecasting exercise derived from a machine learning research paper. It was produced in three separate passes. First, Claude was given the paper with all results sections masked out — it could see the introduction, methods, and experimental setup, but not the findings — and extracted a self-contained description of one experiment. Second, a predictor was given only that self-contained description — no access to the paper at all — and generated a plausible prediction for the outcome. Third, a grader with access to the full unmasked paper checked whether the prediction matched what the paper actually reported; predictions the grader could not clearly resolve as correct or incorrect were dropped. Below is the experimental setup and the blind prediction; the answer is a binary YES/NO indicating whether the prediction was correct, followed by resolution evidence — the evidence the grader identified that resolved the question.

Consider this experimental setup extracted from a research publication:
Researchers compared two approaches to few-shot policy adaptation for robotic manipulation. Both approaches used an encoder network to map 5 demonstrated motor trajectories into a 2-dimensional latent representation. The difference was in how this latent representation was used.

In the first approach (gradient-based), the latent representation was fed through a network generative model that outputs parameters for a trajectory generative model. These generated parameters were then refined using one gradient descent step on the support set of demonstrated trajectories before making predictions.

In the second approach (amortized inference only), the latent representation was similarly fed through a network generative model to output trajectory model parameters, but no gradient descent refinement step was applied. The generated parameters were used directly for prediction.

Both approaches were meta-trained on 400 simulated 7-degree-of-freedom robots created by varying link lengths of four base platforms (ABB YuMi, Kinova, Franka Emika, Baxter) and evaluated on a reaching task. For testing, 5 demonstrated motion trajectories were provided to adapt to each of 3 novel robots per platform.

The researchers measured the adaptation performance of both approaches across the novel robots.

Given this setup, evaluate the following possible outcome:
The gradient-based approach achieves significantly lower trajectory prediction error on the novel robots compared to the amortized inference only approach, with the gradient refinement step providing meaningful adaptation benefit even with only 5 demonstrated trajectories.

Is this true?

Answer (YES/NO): YES